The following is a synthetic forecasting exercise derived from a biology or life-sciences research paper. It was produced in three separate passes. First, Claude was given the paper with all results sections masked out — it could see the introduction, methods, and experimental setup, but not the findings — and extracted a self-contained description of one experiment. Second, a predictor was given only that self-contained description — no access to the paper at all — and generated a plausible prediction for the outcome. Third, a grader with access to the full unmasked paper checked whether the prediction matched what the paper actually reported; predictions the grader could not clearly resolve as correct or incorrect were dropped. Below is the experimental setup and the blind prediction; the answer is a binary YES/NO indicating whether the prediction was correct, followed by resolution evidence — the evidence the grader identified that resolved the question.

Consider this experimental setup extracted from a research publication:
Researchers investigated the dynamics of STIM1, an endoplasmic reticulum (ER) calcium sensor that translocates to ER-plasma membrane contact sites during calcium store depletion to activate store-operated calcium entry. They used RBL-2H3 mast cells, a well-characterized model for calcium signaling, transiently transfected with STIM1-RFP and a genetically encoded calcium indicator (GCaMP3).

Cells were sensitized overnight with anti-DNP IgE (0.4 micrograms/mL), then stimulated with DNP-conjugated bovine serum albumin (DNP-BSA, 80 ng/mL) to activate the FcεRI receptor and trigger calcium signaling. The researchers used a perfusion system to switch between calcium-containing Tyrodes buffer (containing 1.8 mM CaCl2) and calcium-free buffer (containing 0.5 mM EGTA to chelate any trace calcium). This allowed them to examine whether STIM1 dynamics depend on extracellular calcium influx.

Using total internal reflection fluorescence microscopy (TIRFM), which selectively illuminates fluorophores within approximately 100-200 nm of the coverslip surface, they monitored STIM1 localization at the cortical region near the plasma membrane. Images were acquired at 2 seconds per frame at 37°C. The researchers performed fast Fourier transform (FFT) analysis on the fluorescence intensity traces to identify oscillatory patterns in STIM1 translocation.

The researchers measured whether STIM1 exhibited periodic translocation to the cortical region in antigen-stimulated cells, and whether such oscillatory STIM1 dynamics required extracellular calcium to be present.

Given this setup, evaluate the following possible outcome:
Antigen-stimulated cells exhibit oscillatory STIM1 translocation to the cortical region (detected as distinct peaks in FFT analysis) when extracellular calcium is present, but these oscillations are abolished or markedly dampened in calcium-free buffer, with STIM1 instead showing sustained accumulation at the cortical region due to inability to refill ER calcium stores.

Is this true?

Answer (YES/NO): NO